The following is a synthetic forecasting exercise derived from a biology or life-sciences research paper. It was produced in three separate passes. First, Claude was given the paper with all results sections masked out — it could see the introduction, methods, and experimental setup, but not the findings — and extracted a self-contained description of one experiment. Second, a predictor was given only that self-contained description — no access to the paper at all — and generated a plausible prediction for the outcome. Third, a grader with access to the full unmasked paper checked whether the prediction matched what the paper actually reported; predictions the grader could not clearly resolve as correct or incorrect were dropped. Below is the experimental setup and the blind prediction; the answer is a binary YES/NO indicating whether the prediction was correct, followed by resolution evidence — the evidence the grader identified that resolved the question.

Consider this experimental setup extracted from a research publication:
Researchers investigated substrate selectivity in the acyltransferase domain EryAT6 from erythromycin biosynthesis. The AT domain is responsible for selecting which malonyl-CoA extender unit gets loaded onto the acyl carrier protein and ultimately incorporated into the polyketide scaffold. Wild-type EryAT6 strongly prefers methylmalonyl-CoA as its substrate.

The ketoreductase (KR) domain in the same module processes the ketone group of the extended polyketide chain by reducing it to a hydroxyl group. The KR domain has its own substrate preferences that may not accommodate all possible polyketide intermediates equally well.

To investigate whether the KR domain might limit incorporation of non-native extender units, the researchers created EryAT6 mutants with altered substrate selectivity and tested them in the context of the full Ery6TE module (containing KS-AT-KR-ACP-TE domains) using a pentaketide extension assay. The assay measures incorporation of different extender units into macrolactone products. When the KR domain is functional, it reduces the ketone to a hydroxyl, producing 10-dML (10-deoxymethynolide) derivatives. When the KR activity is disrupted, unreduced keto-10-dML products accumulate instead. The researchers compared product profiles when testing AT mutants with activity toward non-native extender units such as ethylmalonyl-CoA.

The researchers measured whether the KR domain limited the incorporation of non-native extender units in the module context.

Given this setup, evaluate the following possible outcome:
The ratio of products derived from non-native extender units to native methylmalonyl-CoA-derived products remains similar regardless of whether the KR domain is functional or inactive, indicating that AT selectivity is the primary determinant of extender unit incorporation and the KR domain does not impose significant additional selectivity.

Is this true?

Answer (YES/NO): NO